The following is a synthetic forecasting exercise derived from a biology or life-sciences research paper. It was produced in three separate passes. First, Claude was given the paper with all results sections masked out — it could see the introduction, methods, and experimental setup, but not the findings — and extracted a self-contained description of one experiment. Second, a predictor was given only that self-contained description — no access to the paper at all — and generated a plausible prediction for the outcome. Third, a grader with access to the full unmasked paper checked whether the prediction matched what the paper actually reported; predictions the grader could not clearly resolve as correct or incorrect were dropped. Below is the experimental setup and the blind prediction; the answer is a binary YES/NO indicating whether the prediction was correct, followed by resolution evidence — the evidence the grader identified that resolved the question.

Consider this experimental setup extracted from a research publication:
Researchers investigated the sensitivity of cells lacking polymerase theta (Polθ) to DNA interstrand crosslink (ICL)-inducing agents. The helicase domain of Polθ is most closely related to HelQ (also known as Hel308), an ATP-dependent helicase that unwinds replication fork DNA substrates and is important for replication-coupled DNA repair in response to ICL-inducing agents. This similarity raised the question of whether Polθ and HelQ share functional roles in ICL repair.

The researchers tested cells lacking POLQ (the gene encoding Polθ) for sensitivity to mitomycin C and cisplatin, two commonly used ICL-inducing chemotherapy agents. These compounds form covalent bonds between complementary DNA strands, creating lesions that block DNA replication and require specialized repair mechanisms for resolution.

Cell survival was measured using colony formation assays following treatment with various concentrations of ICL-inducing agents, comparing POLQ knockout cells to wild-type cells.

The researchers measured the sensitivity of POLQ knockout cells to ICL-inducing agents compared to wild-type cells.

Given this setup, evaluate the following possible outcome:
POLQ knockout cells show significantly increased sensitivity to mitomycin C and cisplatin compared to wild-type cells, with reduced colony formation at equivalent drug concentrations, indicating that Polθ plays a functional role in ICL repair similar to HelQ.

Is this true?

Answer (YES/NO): NO